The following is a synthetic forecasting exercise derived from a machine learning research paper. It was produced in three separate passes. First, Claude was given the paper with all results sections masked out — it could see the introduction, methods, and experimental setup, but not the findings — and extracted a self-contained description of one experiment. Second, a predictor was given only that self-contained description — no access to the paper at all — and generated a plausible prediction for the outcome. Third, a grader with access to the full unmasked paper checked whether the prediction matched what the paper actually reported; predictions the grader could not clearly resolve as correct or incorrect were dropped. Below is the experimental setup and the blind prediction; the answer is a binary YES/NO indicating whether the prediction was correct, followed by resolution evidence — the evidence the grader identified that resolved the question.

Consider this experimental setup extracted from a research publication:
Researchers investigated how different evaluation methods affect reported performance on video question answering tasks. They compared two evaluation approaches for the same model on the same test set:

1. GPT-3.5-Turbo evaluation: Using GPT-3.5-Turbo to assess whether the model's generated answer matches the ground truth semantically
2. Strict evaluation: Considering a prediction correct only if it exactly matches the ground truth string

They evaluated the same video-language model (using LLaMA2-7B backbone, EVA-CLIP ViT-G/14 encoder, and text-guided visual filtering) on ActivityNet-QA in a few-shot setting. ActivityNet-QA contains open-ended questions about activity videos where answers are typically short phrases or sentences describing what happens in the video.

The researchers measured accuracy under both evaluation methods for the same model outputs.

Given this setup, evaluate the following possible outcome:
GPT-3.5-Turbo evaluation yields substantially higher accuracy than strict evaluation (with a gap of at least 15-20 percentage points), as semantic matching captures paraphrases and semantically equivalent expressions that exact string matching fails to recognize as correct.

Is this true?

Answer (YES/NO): NO